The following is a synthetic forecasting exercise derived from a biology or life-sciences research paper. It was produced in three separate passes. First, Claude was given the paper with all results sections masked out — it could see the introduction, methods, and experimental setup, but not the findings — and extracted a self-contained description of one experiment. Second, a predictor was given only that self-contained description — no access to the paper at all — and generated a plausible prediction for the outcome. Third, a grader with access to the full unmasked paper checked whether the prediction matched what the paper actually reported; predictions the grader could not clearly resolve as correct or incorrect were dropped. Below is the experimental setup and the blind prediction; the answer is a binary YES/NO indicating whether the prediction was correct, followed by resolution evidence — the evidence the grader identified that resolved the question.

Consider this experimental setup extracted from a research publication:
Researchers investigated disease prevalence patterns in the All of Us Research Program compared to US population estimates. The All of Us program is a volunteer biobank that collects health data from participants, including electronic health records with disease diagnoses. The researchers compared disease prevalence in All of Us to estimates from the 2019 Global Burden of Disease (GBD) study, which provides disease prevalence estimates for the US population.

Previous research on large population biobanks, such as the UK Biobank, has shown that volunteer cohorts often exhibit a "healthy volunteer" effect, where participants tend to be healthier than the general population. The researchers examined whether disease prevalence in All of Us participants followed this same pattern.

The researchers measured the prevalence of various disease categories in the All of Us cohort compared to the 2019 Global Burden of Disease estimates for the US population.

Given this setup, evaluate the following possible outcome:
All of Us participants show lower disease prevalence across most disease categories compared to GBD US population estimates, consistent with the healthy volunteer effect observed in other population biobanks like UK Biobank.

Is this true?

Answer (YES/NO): NO